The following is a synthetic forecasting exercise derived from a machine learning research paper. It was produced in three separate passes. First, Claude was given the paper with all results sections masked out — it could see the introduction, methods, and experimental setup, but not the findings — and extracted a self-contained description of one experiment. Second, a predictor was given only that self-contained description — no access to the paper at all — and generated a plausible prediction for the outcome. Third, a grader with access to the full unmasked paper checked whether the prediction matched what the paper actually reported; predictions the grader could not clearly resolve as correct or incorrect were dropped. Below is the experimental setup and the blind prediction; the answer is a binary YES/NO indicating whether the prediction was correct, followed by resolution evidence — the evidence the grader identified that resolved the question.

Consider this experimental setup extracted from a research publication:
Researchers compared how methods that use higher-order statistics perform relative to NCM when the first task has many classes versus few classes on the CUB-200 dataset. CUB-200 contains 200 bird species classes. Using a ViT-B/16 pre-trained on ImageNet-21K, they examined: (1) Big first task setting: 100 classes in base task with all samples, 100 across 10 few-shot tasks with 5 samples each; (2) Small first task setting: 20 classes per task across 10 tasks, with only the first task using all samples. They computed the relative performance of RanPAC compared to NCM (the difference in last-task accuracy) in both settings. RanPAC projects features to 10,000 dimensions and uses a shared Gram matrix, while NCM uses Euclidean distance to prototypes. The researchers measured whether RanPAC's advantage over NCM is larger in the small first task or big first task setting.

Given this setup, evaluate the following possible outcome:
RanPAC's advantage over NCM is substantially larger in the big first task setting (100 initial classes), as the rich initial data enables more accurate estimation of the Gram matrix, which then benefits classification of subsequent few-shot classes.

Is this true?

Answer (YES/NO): NO